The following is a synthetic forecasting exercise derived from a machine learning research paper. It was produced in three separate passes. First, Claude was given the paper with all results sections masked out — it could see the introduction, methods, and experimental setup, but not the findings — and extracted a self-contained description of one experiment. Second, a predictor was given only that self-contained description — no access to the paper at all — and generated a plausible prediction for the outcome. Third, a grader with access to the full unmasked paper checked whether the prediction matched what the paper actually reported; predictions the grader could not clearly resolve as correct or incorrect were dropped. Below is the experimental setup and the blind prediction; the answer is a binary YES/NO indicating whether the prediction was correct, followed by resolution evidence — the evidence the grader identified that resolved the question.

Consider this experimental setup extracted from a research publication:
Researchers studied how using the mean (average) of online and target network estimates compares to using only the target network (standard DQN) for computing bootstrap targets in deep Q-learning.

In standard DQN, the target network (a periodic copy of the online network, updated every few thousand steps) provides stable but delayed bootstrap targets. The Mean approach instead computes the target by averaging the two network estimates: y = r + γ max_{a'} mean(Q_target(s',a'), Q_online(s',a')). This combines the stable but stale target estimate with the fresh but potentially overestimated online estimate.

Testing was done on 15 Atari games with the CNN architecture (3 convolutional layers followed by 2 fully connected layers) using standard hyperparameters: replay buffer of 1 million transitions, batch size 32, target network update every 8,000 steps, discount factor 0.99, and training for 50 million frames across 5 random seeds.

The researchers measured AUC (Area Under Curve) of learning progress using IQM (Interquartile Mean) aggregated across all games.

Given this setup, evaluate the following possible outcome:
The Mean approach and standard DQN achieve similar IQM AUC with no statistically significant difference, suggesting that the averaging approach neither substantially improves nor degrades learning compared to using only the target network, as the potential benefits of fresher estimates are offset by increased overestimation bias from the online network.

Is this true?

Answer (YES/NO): YES